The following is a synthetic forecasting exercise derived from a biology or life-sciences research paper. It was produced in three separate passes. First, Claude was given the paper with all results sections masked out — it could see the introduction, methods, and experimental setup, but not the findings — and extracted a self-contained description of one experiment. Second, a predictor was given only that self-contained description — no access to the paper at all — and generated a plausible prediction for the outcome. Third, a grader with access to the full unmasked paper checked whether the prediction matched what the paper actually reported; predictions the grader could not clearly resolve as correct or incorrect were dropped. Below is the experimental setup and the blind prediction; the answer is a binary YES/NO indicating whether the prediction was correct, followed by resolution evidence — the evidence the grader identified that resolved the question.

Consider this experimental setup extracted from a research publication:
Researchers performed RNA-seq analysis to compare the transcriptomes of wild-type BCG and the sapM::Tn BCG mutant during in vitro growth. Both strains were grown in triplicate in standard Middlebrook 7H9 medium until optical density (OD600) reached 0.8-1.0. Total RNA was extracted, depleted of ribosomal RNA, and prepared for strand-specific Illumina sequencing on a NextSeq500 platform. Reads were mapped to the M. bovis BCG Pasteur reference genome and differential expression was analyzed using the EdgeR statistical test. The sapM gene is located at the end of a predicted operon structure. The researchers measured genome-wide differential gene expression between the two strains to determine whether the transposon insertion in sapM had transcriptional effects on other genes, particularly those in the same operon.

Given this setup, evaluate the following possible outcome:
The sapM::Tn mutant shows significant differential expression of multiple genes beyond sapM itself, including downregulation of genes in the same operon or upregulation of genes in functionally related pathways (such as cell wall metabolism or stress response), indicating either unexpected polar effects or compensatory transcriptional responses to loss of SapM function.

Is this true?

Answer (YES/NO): NO